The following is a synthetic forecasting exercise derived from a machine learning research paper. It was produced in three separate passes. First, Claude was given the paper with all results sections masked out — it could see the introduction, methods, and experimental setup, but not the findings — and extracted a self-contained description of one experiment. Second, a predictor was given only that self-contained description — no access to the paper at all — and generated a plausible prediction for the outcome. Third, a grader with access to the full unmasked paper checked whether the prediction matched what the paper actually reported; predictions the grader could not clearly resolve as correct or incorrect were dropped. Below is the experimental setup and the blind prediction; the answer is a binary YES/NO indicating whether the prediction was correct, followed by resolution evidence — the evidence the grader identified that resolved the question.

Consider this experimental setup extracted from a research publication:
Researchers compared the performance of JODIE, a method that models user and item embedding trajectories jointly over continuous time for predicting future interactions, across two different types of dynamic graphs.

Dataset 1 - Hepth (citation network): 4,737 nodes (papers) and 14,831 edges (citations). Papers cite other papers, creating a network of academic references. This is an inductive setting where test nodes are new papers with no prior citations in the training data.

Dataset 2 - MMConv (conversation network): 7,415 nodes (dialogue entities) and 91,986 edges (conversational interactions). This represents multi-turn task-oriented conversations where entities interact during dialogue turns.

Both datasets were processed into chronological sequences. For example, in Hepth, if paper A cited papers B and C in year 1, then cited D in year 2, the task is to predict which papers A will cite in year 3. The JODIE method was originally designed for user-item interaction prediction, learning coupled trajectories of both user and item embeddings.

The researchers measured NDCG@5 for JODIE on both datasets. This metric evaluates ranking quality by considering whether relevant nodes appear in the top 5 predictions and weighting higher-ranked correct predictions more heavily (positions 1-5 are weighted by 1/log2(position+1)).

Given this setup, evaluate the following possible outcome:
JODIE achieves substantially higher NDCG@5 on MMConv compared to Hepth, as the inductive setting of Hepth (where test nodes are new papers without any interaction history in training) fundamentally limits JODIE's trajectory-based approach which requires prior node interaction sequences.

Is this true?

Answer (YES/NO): NO